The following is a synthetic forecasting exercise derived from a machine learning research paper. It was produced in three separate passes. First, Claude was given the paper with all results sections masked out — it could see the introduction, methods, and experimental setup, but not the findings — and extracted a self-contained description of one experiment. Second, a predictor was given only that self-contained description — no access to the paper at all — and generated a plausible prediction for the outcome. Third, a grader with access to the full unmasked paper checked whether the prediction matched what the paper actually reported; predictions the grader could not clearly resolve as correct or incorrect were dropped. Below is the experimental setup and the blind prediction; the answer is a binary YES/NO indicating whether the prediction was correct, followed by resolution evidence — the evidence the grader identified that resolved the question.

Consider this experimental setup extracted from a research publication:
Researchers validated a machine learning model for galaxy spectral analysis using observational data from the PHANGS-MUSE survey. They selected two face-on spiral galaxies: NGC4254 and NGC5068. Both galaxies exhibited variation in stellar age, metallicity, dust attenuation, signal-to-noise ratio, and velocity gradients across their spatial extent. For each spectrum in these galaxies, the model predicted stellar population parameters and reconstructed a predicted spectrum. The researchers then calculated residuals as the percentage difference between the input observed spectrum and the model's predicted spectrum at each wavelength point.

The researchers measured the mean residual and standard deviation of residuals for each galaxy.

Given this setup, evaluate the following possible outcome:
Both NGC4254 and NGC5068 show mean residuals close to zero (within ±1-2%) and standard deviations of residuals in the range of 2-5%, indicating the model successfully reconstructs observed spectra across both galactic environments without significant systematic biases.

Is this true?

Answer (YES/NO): NO